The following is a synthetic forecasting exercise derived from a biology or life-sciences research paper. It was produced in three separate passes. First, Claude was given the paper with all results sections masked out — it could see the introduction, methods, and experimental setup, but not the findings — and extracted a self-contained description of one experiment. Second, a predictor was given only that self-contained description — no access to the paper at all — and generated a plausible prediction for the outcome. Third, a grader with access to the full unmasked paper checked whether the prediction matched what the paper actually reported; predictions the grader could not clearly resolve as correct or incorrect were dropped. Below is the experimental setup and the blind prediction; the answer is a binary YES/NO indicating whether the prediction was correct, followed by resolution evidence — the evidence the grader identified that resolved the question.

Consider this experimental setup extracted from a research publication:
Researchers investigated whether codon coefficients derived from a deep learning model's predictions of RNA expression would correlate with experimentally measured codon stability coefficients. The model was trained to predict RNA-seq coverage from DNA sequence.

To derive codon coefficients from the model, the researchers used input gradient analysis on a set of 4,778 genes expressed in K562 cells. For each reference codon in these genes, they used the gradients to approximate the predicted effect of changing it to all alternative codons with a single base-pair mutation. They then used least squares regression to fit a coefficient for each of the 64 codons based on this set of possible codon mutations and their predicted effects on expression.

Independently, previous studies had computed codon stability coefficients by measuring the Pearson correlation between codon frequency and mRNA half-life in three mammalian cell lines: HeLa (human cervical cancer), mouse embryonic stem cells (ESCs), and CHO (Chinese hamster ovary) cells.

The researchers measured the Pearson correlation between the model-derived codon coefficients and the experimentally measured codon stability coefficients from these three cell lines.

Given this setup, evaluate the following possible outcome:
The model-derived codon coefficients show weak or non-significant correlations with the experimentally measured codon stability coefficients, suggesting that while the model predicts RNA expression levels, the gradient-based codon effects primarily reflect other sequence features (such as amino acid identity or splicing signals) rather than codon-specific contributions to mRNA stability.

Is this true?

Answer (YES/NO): NO